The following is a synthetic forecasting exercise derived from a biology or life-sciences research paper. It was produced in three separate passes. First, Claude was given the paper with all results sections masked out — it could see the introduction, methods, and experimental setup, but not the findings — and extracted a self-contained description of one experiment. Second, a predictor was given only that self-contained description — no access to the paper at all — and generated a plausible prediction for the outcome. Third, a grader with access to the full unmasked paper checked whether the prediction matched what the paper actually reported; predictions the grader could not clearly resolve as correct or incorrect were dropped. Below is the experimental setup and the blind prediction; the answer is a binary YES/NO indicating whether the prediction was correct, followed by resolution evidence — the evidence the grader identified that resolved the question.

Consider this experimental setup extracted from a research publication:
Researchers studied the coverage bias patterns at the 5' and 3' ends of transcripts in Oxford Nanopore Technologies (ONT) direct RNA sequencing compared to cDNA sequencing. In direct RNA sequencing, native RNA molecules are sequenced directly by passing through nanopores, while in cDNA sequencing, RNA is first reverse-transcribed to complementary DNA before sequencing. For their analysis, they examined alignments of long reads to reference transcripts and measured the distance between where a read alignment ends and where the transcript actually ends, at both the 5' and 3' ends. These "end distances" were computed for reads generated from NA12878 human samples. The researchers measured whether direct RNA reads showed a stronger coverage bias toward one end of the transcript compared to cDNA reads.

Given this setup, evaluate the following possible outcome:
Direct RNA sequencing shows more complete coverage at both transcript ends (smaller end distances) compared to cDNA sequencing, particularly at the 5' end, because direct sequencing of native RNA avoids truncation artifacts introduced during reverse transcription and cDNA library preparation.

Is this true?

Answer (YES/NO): NO